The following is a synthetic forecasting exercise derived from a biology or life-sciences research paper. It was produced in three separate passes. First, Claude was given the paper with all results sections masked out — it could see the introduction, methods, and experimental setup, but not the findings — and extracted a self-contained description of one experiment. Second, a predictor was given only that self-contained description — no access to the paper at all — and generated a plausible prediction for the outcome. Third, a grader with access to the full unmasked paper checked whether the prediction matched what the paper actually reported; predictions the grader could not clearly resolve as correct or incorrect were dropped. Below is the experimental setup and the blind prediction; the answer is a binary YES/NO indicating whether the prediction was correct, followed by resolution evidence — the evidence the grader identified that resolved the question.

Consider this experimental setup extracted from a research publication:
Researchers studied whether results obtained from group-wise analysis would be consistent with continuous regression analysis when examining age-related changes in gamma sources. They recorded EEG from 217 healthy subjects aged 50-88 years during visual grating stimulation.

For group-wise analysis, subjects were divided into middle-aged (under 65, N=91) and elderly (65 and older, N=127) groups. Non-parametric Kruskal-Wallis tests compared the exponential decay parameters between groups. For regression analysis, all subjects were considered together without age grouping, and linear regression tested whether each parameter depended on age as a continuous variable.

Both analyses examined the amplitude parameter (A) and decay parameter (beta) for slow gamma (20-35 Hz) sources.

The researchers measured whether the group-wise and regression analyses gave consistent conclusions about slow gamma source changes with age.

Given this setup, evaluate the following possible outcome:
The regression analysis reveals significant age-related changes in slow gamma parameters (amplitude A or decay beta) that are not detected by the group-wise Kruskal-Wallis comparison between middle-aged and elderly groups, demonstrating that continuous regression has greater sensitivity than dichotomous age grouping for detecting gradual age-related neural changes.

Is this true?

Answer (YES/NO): NO